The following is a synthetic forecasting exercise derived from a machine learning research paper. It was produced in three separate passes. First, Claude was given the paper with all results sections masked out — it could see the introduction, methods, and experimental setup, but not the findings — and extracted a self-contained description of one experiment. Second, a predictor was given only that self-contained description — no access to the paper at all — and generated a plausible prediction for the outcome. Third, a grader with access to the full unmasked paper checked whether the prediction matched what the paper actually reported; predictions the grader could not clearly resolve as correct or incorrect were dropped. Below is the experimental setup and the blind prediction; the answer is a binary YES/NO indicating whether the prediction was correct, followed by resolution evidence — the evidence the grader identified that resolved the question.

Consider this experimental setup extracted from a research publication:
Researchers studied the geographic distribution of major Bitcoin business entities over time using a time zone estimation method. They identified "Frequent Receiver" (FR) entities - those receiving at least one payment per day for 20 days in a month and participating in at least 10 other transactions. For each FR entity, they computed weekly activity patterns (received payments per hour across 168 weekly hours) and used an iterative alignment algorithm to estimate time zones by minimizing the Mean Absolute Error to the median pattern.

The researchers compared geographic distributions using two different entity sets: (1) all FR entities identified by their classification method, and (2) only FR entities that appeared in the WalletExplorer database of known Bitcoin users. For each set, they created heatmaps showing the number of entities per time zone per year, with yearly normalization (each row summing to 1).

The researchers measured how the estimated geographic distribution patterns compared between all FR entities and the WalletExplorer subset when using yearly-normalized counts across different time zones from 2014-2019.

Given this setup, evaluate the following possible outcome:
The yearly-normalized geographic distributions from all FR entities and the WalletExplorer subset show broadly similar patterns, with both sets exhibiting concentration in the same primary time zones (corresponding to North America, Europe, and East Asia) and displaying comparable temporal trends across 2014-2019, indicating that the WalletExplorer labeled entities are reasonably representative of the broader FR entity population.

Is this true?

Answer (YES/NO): YES